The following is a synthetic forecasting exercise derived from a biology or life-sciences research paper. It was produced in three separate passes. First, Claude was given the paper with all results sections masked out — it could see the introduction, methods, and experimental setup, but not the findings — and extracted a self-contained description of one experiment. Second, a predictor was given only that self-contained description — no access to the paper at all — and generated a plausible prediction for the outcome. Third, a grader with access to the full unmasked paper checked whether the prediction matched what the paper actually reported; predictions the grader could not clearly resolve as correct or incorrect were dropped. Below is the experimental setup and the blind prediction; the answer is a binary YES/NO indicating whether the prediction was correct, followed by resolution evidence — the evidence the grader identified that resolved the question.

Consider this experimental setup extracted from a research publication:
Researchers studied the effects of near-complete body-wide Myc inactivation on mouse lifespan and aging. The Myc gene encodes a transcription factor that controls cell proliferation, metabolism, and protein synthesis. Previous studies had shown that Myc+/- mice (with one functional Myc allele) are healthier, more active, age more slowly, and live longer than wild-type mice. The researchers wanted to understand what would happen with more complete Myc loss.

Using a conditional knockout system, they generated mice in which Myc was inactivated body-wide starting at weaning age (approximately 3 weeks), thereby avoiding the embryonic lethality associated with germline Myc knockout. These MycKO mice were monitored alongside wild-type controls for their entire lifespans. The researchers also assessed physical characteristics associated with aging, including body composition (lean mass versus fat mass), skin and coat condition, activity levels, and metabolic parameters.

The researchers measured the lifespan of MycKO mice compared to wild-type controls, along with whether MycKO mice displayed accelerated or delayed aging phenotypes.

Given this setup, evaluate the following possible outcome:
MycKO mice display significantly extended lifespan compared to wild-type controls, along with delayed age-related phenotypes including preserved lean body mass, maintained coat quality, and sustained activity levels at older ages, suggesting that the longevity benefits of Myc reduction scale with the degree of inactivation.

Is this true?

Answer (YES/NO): NO